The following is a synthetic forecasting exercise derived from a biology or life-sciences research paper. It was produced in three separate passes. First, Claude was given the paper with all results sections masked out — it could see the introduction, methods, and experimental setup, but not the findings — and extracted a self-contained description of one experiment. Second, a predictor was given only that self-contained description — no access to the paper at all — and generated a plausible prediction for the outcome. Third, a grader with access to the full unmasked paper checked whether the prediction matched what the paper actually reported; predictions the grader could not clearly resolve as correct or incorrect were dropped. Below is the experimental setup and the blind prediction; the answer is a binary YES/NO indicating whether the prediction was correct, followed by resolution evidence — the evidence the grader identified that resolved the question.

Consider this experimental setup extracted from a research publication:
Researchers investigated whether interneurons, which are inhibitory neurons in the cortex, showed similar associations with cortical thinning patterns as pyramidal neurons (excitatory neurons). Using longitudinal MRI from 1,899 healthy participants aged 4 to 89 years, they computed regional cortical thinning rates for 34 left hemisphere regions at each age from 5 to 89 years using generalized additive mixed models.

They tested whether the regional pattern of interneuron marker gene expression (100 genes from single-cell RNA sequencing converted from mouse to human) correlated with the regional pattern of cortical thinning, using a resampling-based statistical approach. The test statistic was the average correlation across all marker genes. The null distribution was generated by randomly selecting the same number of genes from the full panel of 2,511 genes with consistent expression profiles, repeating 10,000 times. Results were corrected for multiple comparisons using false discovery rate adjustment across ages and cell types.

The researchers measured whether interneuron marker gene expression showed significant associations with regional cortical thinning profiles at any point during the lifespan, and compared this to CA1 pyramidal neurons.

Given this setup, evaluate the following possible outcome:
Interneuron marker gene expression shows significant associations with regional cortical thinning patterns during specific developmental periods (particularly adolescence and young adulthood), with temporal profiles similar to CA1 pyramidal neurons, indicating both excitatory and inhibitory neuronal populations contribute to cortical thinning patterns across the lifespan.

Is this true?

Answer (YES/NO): NO